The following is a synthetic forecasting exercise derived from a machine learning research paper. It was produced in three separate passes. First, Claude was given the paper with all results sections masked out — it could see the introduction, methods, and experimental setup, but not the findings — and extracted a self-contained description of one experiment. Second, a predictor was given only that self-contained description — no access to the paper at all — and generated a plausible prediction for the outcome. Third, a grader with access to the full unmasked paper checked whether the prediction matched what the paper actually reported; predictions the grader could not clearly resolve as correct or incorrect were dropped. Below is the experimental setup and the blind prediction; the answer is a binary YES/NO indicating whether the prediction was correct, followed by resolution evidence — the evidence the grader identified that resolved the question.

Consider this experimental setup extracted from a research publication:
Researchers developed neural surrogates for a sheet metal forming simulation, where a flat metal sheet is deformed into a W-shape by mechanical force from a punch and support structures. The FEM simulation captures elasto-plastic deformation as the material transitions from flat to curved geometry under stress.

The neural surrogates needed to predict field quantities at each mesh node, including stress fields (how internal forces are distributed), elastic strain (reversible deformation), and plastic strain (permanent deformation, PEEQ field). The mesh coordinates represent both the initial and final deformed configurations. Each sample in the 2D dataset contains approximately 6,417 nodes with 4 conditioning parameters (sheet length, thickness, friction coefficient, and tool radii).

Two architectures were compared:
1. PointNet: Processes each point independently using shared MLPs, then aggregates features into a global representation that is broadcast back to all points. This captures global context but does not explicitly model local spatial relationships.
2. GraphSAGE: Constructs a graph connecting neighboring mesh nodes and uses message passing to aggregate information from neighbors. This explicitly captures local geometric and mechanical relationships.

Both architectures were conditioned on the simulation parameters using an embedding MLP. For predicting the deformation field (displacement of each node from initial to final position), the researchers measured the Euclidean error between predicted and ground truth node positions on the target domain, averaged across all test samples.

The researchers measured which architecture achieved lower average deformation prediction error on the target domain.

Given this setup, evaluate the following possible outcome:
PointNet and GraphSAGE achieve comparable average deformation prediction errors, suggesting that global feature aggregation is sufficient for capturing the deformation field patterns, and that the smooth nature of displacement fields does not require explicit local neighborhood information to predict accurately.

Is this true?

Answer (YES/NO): NO